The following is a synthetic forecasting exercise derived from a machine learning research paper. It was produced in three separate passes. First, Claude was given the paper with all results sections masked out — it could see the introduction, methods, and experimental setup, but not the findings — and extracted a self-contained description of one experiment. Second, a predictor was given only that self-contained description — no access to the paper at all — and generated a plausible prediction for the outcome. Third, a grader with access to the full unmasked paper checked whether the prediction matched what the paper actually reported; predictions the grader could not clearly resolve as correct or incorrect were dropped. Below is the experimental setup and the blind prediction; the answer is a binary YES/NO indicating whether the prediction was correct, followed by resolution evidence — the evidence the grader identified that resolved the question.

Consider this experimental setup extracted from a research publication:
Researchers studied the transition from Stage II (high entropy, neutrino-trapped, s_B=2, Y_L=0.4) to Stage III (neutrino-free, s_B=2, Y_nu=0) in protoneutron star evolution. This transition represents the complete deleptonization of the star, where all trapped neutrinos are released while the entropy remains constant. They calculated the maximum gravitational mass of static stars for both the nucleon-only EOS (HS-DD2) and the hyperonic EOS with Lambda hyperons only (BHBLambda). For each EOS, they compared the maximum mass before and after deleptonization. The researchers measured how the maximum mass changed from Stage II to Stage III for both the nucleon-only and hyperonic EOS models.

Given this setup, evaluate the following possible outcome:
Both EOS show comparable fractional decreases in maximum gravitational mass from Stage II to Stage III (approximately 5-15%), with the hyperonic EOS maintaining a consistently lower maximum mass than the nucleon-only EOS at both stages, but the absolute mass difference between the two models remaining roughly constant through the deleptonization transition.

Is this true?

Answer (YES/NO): NO